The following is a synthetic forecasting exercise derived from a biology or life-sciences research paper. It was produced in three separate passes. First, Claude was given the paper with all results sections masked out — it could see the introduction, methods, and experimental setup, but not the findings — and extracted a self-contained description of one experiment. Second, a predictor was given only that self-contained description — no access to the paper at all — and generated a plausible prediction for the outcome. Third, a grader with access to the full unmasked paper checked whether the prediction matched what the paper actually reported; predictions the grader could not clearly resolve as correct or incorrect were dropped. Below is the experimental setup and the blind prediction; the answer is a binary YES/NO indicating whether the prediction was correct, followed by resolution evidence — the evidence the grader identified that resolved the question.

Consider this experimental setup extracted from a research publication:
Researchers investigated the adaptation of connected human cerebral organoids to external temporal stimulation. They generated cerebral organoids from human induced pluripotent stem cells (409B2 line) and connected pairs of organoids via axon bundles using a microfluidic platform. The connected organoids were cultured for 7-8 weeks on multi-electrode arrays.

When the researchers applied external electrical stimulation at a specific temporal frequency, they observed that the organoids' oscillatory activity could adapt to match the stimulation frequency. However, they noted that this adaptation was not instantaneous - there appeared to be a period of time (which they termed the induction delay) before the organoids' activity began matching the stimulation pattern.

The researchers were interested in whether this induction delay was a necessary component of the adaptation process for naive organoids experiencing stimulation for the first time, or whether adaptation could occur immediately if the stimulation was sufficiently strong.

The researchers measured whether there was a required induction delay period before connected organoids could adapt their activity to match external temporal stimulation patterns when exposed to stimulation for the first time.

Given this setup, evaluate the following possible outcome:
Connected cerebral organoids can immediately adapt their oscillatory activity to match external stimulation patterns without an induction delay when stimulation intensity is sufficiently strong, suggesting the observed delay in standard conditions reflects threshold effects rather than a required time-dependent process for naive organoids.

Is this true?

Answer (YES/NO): NO